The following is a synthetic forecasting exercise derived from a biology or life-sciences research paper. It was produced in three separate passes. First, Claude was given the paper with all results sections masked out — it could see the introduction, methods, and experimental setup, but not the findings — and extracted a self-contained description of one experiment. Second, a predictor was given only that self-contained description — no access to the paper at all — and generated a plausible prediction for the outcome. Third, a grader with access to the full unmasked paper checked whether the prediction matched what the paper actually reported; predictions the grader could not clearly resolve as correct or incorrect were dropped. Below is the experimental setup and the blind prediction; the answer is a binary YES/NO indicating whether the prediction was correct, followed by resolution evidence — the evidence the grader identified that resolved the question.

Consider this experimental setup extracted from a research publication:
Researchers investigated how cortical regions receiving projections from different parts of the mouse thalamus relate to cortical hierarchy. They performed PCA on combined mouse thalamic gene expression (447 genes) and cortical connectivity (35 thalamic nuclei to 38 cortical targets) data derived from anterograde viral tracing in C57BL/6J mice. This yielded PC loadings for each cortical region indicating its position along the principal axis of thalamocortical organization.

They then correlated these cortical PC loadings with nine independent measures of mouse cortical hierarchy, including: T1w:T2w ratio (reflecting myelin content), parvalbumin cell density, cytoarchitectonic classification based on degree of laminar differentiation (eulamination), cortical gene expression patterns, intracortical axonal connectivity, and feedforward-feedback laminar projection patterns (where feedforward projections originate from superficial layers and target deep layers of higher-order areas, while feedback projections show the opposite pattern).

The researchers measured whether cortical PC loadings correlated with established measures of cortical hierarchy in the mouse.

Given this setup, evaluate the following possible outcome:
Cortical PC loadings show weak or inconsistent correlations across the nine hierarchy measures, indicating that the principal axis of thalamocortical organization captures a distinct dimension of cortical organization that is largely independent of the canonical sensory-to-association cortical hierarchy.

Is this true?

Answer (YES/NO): NO